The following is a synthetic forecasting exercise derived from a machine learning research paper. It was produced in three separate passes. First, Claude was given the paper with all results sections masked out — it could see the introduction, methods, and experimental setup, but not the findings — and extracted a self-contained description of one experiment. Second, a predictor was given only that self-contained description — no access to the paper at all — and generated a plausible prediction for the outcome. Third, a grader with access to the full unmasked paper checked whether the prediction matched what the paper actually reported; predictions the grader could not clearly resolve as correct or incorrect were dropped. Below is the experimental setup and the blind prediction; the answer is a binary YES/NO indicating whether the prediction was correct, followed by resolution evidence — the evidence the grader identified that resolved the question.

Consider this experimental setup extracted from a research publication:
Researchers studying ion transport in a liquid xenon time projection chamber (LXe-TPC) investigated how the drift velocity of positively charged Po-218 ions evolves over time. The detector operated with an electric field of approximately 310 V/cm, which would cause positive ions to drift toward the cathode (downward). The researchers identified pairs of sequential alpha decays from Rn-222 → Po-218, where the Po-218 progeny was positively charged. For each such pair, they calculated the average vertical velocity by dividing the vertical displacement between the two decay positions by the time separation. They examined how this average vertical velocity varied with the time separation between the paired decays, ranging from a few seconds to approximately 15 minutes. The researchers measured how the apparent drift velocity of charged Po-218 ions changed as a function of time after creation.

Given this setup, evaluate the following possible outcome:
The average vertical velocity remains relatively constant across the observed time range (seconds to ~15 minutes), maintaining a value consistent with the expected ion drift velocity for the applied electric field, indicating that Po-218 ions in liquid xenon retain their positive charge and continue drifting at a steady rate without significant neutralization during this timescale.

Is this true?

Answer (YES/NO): NO